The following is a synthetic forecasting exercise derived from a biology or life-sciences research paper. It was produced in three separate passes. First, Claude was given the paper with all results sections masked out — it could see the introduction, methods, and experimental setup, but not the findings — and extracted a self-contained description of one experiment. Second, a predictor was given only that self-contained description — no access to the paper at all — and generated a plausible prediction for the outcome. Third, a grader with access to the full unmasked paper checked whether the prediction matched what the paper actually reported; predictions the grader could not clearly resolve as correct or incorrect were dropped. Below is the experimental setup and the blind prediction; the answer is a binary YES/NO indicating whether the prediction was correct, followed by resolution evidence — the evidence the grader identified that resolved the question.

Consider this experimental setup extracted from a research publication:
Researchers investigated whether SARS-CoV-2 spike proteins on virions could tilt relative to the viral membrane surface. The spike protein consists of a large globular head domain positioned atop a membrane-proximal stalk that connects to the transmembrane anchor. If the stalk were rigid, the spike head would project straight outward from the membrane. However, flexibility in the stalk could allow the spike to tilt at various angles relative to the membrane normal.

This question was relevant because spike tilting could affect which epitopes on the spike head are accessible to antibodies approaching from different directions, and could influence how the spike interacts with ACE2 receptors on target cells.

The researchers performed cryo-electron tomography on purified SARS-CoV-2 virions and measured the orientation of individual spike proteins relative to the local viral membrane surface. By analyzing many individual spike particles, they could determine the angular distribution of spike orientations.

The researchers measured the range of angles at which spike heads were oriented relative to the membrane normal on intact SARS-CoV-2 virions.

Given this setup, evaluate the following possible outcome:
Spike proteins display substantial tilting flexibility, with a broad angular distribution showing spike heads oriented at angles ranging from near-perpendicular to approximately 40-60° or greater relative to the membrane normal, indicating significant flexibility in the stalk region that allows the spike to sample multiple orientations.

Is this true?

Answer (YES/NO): YES